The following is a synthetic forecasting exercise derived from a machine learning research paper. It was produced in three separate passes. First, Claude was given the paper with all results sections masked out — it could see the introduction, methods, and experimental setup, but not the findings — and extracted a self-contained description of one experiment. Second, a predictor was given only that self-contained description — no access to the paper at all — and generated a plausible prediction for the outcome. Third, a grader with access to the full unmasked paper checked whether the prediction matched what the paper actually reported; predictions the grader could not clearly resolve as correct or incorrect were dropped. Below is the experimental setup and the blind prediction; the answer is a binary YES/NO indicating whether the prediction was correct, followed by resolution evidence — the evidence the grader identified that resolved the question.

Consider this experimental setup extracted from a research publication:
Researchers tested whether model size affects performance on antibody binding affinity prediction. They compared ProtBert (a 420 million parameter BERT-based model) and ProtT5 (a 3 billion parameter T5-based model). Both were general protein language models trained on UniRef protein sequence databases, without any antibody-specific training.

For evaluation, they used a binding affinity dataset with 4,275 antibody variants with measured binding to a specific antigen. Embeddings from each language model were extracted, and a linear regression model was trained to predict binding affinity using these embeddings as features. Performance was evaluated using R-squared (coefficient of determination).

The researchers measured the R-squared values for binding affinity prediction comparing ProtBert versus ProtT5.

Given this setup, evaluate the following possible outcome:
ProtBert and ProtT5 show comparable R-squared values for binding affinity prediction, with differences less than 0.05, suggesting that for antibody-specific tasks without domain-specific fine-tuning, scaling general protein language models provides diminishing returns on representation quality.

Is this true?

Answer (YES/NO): NO